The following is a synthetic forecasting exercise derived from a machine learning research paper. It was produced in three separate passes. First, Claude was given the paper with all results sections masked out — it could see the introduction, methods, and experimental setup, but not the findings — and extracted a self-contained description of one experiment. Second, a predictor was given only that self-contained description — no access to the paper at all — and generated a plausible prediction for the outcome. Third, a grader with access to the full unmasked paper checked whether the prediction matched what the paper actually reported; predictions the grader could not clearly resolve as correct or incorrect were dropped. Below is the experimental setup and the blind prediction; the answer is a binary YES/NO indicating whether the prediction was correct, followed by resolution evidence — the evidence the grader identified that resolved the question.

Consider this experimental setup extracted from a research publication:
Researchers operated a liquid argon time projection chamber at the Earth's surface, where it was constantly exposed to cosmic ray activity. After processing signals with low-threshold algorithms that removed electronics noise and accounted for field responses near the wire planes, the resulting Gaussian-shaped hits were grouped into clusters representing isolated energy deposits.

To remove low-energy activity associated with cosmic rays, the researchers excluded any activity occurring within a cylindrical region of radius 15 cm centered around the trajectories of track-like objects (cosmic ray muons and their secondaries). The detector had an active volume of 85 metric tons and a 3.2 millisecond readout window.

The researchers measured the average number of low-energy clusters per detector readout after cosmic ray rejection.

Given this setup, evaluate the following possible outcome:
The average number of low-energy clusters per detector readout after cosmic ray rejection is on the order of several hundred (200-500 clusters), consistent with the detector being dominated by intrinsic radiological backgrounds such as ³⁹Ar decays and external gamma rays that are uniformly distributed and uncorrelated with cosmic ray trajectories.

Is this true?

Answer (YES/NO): YES